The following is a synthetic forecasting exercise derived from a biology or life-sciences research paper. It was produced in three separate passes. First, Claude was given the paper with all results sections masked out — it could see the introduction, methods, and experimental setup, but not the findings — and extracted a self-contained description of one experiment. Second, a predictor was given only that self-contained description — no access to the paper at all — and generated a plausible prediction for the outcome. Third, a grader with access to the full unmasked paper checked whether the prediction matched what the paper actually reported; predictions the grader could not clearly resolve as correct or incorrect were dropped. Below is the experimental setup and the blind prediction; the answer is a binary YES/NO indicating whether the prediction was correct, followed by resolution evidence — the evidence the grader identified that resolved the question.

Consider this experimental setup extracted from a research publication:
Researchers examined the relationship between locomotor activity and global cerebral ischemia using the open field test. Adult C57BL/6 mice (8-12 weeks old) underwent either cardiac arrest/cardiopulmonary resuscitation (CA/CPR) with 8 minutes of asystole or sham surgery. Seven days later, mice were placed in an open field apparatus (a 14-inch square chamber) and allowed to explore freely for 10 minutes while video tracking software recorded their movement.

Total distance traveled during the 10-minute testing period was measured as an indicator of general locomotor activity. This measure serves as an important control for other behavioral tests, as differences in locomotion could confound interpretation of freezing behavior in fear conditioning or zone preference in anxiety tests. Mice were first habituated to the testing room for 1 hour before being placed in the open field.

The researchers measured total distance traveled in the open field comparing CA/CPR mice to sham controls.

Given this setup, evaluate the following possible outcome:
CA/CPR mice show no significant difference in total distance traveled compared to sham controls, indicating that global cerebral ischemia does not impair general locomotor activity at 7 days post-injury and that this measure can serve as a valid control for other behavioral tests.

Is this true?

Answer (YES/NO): YES